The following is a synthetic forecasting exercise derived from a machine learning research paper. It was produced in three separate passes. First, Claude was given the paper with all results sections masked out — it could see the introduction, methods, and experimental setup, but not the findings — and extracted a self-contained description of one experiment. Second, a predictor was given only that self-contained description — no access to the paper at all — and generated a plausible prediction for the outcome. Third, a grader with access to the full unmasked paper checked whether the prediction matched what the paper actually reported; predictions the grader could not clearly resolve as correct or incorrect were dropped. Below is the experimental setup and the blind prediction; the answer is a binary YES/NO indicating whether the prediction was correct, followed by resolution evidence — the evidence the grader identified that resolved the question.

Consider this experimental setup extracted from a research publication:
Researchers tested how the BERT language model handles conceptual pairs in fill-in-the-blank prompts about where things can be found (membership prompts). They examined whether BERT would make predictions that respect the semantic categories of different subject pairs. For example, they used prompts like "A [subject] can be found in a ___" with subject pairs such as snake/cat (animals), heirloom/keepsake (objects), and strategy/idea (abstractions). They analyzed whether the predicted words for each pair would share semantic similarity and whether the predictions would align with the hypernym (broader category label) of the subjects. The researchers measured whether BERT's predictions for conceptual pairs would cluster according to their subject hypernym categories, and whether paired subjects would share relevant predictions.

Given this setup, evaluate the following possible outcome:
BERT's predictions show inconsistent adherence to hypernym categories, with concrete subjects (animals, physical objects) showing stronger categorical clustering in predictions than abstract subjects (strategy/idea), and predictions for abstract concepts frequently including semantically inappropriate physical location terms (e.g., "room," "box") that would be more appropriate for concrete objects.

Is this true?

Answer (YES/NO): NO